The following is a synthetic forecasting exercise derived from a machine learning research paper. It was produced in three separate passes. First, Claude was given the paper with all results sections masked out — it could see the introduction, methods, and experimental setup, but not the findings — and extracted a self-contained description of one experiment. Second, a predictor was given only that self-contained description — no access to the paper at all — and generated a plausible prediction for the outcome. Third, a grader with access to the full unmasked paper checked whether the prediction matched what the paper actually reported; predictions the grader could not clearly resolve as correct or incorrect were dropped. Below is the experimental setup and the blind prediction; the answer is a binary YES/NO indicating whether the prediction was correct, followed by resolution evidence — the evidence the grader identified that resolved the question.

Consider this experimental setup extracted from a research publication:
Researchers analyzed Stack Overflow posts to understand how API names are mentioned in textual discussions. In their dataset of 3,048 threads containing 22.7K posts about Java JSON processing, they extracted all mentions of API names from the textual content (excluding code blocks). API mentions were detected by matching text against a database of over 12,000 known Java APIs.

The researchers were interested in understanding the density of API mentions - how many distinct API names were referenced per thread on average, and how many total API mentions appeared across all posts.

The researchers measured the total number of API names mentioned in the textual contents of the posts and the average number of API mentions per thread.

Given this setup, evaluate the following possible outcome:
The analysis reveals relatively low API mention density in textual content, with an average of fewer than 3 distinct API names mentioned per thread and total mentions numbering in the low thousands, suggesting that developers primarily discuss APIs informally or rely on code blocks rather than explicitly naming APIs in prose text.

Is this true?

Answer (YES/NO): NO